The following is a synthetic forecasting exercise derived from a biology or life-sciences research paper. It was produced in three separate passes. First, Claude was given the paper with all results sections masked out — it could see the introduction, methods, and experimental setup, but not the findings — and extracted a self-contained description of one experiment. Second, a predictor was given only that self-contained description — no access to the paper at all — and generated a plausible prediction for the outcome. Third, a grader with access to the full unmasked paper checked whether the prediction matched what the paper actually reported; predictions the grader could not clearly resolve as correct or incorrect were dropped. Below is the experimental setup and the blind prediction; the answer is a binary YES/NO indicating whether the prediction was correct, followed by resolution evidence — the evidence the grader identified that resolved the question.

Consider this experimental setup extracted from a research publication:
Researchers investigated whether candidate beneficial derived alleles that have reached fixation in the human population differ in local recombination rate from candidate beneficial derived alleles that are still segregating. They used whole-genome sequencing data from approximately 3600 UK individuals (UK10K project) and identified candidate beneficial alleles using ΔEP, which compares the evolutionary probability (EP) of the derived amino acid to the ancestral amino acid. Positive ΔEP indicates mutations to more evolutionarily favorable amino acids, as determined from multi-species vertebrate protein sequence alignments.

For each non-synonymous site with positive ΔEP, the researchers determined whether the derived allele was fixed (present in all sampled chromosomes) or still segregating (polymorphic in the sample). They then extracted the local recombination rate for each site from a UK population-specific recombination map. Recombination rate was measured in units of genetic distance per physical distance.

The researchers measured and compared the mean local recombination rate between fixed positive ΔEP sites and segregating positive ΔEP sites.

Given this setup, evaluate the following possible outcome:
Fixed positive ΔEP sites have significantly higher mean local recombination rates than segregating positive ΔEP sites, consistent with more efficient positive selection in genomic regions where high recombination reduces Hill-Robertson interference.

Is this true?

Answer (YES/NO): YES